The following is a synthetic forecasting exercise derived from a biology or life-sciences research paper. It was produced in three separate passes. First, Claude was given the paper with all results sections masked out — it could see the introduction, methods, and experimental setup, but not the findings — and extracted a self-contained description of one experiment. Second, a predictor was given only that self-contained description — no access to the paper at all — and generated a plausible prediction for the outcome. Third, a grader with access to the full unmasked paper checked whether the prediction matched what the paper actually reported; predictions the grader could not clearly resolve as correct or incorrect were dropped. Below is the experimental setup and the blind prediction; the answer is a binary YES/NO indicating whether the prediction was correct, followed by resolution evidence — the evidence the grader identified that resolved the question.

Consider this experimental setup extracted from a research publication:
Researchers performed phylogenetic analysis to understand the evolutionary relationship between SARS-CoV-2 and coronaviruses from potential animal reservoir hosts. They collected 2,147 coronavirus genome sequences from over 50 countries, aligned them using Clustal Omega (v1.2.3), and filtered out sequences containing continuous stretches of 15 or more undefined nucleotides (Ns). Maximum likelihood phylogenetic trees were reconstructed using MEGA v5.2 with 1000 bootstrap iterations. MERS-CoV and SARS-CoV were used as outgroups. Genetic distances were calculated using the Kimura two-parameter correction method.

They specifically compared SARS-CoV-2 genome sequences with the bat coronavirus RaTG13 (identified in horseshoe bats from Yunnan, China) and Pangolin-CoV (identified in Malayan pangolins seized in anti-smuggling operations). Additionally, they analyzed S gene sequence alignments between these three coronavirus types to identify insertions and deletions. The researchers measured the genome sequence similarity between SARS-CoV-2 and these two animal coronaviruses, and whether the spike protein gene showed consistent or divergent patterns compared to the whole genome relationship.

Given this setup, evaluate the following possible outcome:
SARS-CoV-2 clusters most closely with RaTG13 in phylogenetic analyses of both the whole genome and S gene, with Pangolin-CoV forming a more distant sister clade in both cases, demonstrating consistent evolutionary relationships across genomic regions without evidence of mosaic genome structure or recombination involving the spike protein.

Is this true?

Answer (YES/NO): NO